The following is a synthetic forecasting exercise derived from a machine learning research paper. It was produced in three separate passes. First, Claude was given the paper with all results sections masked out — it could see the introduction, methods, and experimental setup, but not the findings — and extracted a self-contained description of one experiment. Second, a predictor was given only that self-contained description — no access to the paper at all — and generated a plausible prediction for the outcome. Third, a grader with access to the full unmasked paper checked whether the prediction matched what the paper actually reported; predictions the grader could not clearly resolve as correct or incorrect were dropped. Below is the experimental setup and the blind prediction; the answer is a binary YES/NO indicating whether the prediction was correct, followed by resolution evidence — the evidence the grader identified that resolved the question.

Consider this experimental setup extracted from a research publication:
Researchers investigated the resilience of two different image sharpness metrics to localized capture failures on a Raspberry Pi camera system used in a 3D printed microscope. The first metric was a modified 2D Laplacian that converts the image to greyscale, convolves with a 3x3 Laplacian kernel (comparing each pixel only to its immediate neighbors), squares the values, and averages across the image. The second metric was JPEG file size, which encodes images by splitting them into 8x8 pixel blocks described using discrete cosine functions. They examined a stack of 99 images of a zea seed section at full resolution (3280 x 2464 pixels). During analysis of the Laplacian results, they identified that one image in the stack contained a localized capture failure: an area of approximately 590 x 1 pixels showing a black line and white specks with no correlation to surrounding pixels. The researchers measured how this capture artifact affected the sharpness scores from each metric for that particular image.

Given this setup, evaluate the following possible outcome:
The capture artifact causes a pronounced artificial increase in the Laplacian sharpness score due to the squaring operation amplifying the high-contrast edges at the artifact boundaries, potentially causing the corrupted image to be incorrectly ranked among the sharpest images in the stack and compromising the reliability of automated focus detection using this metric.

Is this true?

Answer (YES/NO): YES